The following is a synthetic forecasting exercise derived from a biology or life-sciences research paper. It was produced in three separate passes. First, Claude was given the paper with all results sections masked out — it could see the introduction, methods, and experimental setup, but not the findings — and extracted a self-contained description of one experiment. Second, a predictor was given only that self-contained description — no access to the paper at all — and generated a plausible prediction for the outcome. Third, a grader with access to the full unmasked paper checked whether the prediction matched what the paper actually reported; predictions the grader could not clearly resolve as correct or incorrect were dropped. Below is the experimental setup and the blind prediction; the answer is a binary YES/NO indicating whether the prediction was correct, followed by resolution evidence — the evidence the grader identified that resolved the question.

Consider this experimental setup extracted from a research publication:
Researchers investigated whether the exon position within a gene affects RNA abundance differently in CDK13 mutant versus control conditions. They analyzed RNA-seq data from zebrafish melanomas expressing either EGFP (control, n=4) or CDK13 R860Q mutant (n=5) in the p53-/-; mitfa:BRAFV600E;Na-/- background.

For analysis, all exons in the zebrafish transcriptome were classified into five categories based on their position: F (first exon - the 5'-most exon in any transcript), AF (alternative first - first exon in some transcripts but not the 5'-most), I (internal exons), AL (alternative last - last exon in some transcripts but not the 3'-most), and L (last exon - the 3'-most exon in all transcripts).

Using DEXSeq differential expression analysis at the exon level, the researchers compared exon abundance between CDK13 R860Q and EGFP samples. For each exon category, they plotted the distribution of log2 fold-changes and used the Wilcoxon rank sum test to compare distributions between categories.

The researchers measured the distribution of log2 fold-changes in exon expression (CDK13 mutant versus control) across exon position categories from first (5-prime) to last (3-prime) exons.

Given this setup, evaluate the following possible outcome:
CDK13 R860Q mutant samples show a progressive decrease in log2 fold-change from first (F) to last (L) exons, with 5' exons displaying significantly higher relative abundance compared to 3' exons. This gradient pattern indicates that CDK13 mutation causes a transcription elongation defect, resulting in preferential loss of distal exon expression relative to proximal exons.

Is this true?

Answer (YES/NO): NO